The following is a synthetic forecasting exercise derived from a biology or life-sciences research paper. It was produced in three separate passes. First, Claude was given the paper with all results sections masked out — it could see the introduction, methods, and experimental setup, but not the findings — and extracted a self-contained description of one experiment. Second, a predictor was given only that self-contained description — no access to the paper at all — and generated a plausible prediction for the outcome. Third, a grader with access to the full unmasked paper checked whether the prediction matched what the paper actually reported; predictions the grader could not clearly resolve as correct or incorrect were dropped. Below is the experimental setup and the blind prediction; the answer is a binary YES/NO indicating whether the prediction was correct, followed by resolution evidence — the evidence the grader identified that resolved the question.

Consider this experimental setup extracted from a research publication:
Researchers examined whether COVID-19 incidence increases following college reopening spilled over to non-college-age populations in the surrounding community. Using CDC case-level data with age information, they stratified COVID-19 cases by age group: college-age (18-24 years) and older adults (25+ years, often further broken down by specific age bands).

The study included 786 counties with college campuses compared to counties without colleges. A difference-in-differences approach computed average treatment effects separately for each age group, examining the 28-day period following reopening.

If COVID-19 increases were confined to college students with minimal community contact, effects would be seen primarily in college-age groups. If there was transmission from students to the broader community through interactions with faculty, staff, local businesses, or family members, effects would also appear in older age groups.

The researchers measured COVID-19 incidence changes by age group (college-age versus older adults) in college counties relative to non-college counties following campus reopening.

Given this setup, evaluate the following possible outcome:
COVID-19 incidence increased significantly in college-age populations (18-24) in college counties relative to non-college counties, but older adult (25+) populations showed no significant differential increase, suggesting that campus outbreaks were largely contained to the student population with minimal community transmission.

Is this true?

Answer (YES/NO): YES